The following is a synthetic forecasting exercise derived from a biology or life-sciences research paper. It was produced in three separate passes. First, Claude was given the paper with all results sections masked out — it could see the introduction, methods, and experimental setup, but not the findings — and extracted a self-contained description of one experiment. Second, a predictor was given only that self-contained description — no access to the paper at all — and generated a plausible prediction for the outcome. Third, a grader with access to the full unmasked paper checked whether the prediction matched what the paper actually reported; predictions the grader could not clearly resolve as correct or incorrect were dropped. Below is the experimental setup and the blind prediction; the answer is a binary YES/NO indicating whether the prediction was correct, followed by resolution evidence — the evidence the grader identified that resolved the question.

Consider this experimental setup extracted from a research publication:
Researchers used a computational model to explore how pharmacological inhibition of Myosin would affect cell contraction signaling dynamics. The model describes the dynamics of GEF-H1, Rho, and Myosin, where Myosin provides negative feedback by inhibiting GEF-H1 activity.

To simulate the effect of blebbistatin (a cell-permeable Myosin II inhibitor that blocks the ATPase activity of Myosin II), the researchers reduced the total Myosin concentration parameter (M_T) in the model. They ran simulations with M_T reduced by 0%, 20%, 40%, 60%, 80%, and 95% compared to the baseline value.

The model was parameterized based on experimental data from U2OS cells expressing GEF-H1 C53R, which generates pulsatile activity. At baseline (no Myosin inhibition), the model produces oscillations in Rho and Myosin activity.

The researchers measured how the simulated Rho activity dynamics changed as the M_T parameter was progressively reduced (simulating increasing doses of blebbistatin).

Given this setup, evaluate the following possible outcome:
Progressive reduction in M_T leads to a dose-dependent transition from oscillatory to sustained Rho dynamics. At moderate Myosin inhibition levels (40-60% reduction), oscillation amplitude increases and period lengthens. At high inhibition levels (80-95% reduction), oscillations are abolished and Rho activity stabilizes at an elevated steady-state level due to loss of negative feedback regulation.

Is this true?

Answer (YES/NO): NO